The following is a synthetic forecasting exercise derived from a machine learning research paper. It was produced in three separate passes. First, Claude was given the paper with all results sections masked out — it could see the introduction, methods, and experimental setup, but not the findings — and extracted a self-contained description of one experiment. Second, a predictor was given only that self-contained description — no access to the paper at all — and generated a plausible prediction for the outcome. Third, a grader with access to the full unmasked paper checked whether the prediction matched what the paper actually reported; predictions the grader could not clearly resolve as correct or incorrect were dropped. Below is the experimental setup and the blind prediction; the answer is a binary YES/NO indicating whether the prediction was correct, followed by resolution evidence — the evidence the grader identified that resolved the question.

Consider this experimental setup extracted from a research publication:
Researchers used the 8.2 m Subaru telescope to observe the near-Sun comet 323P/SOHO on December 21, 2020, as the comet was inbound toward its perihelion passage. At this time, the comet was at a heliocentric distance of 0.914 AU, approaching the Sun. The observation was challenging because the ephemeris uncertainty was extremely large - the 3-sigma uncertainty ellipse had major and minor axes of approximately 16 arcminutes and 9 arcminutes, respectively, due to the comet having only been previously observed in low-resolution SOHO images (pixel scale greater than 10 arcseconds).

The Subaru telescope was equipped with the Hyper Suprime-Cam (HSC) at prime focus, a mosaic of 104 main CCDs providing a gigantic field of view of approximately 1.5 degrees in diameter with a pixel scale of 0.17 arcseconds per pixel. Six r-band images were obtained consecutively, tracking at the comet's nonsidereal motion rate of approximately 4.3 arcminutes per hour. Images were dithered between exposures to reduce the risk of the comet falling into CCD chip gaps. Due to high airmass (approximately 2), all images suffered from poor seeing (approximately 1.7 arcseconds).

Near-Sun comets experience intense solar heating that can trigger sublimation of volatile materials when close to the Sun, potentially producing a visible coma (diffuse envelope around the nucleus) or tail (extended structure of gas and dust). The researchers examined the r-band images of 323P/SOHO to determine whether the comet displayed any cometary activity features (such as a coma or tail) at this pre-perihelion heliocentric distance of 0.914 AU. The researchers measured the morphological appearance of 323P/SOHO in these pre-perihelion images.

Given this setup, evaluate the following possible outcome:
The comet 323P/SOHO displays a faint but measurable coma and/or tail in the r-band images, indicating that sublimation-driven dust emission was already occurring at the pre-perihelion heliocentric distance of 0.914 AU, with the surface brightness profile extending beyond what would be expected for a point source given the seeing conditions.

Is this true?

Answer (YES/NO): NO